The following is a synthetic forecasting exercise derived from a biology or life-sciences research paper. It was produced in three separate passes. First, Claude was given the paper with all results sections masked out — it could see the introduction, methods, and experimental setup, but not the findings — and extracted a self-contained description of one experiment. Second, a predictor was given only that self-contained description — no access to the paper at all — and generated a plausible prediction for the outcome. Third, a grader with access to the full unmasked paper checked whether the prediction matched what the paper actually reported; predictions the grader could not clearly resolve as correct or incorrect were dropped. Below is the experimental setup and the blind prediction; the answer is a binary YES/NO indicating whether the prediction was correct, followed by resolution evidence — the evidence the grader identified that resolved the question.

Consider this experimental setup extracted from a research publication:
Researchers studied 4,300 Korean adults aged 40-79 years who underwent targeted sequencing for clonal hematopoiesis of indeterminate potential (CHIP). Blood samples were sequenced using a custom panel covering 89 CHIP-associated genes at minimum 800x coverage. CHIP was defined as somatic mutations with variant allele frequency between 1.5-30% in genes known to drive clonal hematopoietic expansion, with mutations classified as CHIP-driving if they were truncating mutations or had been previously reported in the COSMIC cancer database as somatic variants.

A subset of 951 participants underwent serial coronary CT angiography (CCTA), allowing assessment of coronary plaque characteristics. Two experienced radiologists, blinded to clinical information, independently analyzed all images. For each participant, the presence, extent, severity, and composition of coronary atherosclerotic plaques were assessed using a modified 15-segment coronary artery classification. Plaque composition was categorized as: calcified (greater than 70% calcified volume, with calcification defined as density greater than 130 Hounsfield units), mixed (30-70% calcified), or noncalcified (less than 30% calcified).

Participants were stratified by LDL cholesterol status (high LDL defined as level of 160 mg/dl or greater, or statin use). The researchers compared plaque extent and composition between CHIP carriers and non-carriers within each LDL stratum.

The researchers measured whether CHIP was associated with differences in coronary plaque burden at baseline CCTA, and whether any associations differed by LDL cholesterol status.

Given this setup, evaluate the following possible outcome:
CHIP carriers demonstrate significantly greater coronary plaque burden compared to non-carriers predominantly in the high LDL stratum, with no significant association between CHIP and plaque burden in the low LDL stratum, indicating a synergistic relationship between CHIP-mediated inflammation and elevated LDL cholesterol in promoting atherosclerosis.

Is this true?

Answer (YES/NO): YES